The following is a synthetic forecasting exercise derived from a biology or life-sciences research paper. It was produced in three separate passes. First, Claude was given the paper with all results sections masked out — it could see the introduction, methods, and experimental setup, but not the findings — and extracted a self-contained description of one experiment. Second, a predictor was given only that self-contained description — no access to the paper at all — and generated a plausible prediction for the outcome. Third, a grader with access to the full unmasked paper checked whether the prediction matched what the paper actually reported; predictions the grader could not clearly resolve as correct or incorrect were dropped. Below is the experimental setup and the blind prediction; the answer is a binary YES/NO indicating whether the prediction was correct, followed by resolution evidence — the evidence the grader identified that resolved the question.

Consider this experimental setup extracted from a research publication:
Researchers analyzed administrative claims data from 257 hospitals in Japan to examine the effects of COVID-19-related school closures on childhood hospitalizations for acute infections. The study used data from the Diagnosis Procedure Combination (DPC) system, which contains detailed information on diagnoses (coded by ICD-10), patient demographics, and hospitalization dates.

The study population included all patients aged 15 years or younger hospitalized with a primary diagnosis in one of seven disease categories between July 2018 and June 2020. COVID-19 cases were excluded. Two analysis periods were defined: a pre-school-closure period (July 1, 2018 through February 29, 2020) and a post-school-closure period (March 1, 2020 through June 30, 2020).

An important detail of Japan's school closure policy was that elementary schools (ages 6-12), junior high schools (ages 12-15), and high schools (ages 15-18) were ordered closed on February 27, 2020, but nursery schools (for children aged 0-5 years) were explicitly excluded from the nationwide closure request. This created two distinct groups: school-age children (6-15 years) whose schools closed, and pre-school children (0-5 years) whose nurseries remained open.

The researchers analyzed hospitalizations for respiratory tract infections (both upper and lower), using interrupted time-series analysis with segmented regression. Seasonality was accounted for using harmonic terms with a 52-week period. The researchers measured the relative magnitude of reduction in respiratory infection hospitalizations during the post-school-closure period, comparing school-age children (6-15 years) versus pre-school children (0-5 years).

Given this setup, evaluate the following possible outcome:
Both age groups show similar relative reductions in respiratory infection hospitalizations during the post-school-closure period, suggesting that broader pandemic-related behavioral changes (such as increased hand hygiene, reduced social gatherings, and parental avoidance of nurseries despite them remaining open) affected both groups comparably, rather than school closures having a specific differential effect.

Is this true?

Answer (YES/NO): YES